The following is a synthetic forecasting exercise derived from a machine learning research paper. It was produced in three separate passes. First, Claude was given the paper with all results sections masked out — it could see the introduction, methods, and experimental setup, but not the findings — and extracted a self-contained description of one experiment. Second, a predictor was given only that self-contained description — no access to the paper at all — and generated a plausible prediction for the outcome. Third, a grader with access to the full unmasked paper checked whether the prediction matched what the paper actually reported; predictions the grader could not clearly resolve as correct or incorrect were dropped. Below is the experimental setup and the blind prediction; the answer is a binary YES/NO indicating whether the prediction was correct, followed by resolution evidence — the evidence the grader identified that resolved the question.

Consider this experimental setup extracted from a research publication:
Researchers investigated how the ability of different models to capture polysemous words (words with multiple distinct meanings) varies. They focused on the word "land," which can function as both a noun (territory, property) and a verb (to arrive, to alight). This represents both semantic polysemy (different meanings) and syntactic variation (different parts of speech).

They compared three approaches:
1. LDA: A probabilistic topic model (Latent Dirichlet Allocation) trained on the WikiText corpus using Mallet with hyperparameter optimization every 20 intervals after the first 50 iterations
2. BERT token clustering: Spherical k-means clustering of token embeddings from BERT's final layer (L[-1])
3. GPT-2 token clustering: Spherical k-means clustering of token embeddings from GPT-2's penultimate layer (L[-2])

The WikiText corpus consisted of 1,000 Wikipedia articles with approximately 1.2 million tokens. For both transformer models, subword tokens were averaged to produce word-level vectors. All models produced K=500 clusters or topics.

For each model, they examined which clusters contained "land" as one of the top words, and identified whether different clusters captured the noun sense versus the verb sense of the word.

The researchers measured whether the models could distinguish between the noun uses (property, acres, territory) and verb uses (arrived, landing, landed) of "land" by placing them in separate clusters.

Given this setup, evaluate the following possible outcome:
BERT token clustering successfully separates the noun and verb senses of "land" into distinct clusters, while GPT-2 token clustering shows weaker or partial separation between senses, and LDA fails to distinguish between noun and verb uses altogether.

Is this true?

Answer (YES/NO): NO